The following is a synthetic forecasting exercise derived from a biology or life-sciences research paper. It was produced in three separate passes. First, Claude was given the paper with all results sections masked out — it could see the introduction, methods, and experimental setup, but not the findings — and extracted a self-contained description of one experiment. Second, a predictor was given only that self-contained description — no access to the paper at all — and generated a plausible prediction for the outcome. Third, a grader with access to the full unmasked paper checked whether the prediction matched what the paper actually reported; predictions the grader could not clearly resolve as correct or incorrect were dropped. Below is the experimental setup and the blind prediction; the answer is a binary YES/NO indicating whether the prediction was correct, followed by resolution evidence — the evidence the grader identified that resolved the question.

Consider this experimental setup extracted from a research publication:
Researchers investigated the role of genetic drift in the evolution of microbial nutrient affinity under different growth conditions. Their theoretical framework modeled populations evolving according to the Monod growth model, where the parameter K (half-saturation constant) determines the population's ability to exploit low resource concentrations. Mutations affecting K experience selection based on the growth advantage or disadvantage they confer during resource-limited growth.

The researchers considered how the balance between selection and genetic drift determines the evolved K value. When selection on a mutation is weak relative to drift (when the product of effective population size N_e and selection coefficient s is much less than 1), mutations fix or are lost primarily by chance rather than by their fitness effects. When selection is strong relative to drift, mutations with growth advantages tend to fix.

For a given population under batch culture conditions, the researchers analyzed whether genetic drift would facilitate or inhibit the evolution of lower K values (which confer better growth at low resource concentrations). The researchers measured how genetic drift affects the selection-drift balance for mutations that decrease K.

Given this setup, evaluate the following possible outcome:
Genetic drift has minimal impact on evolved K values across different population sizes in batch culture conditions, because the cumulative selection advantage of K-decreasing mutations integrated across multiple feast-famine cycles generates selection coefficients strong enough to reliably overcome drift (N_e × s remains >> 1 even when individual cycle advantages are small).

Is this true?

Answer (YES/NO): NO